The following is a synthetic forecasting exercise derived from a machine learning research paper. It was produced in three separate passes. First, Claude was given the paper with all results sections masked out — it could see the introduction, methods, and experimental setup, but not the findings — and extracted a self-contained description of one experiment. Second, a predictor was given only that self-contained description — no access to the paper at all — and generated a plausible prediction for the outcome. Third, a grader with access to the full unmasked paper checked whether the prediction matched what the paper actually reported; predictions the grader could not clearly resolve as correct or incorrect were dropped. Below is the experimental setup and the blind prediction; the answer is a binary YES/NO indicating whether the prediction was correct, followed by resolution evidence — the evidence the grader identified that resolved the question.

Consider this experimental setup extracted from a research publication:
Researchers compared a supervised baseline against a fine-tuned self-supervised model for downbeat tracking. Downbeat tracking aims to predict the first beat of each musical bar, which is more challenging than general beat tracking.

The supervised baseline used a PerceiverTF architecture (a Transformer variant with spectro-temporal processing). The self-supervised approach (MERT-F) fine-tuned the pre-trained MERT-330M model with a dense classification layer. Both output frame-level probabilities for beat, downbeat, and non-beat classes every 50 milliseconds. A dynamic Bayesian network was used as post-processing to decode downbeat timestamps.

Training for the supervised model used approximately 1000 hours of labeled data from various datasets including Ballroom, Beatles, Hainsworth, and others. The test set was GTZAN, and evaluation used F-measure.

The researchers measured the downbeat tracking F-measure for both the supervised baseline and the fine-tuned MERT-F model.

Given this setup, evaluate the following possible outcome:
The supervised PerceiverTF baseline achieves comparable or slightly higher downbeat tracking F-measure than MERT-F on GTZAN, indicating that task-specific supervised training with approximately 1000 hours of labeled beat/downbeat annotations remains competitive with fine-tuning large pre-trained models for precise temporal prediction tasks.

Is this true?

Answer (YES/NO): NO